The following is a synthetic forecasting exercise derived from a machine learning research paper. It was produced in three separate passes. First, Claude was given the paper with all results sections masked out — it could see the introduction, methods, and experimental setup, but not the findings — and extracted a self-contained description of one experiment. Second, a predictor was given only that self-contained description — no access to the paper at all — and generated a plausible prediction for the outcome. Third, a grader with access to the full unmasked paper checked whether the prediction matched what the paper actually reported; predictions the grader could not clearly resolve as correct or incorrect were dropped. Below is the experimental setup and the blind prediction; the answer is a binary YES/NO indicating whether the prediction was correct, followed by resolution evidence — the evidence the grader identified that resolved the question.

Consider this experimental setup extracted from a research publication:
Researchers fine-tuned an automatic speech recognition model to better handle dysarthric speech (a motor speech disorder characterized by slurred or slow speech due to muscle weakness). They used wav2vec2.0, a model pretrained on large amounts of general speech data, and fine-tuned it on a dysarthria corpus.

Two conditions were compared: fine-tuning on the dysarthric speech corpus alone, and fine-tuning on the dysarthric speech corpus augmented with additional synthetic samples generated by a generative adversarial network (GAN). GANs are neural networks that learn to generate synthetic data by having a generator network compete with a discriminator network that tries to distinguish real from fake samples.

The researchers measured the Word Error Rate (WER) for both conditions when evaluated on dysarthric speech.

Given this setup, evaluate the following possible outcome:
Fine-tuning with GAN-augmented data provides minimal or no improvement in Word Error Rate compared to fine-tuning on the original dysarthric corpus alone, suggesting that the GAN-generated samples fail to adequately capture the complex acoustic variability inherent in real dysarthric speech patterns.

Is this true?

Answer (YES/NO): NO